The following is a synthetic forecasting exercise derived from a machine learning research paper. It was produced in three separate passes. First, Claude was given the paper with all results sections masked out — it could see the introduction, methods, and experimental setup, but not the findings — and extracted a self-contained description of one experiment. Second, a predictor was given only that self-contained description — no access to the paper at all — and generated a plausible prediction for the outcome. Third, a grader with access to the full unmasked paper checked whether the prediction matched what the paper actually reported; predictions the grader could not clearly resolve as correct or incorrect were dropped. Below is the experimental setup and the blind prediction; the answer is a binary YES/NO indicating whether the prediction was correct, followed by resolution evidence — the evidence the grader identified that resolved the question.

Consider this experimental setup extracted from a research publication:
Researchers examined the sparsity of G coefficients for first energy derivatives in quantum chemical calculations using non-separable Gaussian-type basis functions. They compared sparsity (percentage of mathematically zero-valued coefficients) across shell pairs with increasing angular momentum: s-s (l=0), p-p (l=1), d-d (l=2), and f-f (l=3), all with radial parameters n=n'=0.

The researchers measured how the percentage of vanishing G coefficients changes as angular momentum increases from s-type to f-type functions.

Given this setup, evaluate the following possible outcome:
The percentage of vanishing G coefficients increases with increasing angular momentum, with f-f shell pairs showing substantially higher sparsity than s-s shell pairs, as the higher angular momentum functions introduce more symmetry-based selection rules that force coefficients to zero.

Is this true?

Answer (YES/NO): NO